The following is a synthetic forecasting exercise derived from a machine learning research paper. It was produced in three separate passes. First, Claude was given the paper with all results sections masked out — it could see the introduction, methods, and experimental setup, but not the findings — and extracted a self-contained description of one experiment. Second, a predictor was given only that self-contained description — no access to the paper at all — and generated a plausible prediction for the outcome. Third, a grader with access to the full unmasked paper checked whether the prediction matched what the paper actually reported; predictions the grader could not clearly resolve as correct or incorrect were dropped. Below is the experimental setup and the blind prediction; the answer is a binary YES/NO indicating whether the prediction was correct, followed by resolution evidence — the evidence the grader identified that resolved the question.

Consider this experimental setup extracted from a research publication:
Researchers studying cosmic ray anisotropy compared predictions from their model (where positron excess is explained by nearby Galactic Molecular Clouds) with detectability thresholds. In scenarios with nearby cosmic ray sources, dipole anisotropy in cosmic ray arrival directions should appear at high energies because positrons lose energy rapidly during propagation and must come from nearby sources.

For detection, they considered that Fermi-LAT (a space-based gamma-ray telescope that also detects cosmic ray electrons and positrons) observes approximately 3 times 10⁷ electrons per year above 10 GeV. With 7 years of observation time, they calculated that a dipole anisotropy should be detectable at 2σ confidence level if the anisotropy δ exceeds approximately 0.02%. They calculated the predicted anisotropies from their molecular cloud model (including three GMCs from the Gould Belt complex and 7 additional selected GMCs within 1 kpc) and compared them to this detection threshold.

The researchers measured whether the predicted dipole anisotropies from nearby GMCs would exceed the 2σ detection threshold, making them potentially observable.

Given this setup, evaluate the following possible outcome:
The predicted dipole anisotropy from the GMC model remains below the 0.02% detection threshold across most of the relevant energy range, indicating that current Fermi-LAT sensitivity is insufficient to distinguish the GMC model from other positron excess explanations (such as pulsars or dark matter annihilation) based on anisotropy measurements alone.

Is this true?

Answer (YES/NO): NO